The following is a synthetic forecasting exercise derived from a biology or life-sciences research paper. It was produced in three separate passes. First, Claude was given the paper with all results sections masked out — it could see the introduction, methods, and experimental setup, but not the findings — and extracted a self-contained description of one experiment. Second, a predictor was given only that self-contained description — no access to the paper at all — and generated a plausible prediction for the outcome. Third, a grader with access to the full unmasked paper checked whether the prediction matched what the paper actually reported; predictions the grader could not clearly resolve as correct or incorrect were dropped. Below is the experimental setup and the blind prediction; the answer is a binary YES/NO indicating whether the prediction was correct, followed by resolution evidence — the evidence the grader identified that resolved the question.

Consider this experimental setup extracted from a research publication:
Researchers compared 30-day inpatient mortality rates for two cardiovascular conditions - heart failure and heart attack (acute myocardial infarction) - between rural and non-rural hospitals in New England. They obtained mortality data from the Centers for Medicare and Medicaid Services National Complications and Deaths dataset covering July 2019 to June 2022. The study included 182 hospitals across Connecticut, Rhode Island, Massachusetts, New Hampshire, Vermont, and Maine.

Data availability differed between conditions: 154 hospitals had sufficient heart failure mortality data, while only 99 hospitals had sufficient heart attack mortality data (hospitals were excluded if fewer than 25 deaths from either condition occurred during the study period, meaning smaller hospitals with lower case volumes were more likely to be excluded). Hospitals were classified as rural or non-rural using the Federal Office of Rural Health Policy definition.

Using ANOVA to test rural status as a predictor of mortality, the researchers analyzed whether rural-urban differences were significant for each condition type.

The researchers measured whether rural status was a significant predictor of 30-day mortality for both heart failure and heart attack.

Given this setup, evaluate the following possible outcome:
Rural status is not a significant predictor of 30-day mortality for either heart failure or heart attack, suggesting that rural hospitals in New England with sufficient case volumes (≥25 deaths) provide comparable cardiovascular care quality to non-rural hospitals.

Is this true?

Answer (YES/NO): NO